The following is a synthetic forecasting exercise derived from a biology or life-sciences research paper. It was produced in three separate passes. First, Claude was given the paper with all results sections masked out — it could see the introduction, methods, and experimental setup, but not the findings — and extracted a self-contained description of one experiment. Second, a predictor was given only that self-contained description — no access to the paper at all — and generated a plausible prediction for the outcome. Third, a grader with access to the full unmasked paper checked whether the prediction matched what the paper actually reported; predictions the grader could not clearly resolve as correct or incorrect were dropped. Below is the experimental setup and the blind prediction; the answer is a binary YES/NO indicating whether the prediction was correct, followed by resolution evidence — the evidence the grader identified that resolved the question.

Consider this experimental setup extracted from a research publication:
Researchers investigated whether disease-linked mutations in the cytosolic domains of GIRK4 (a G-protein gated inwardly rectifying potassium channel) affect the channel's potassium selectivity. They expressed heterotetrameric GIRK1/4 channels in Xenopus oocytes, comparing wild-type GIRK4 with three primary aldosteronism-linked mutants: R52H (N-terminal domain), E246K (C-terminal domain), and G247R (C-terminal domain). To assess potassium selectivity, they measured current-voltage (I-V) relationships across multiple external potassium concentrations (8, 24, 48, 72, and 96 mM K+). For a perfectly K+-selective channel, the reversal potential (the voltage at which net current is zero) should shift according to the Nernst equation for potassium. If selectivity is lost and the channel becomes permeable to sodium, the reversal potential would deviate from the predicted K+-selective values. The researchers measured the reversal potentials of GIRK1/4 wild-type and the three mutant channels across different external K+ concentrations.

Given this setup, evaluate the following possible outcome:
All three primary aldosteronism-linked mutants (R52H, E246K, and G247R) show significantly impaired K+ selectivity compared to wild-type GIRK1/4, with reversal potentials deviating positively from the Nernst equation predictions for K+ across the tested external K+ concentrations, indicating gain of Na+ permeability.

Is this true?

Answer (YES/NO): NO